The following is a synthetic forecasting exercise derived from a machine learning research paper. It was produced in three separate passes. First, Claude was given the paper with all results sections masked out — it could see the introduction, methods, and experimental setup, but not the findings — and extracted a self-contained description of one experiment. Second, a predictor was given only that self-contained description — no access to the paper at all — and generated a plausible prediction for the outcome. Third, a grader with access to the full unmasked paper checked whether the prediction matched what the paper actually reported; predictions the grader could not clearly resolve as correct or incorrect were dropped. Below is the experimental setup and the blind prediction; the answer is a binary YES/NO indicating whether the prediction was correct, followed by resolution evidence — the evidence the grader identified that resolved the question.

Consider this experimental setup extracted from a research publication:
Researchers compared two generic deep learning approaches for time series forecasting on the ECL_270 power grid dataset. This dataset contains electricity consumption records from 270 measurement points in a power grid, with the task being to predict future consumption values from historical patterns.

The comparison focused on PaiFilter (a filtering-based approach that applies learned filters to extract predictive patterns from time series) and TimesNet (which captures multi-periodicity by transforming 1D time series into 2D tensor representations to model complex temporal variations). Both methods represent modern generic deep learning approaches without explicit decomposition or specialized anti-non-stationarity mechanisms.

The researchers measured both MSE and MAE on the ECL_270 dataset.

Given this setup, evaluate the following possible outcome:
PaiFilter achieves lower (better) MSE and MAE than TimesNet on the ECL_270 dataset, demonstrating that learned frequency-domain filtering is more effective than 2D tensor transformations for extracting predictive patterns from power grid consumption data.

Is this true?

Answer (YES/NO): YES